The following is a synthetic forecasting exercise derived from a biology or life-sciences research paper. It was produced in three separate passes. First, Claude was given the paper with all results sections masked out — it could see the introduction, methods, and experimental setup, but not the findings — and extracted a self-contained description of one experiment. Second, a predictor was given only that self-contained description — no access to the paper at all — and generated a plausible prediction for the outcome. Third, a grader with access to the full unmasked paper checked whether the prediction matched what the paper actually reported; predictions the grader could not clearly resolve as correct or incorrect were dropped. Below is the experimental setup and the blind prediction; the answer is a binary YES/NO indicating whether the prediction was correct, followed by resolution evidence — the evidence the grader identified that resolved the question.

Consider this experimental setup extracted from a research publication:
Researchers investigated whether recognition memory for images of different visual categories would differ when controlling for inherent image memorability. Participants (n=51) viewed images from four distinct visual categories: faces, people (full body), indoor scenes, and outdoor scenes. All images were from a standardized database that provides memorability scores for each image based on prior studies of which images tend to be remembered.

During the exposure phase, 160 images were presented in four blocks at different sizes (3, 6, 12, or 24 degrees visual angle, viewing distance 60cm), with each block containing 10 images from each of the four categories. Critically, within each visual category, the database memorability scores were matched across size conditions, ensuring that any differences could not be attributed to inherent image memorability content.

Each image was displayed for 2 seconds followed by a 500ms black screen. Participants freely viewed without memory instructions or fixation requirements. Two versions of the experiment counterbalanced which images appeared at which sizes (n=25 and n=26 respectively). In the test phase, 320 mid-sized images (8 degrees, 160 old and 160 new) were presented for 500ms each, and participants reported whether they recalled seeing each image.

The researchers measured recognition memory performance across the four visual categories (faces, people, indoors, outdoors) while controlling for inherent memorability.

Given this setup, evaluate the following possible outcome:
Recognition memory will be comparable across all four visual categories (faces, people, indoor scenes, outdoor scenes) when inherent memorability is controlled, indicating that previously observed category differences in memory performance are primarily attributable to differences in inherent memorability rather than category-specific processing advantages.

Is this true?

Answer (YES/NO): NO